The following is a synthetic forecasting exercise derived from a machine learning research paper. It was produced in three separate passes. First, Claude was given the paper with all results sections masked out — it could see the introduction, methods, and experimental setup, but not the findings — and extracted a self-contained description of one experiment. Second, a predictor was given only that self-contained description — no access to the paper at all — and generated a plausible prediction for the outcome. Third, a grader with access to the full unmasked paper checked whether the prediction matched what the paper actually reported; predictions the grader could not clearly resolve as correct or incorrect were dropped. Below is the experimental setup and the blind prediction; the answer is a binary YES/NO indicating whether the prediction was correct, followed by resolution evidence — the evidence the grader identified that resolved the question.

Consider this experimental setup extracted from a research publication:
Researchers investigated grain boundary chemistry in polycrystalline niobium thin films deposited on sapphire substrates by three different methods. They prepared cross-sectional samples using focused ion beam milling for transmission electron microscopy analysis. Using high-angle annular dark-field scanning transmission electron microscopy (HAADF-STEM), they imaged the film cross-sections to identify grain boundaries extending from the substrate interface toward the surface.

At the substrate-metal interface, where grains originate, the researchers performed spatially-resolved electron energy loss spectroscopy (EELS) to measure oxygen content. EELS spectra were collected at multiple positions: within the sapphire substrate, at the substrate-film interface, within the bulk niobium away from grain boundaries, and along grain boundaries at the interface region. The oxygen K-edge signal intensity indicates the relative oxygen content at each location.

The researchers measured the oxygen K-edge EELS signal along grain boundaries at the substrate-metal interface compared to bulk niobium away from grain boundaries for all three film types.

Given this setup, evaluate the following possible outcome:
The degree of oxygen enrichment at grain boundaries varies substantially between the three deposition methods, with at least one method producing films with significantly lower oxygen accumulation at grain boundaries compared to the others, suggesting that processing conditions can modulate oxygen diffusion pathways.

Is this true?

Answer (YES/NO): NO